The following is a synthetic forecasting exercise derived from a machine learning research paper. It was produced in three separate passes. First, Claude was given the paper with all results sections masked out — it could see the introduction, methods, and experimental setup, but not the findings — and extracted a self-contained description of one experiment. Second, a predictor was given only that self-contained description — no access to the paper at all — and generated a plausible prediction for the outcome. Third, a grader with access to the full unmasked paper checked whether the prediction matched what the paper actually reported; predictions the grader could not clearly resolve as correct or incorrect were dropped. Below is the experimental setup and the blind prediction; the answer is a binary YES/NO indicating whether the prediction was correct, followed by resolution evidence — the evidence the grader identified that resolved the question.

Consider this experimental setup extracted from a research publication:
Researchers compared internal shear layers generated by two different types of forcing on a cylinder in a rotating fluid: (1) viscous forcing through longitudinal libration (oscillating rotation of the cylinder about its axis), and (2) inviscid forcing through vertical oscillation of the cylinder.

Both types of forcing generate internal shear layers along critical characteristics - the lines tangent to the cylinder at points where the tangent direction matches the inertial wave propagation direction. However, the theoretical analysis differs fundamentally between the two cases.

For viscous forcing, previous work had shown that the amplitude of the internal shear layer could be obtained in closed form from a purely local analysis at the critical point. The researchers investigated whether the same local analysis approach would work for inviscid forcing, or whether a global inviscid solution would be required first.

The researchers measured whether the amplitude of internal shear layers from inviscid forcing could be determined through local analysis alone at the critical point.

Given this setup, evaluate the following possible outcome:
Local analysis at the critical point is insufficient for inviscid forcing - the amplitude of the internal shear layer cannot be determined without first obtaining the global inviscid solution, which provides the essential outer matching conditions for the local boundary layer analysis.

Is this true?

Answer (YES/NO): YES